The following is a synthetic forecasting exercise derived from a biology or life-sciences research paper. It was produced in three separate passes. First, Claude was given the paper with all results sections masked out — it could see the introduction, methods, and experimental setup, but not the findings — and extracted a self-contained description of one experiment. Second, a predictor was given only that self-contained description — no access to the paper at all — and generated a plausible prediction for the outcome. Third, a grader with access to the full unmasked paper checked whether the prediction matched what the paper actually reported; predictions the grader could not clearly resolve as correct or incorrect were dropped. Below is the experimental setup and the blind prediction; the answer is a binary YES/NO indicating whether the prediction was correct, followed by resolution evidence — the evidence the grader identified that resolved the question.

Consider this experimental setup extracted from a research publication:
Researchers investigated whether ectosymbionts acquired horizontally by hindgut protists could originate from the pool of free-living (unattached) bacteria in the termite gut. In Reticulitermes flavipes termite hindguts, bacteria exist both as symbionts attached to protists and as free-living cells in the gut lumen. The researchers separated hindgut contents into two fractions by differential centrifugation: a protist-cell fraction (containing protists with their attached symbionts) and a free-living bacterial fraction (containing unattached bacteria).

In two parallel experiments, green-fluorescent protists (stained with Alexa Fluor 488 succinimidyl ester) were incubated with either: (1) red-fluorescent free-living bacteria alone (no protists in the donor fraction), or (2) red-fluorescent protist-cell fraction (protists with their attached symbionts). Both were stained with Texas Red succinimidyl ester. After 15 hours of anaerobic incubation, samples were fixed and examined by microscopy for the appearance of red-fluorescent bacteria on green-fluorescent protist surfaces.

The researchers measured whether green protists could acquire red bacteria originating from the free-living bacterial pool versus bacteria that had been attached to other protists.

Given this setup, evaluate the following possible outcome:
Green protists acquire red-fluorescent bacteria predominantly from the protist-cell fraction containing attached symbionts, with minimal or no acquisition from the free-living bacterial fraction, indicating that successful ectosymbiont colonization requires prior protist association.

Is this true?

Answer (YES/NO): NO